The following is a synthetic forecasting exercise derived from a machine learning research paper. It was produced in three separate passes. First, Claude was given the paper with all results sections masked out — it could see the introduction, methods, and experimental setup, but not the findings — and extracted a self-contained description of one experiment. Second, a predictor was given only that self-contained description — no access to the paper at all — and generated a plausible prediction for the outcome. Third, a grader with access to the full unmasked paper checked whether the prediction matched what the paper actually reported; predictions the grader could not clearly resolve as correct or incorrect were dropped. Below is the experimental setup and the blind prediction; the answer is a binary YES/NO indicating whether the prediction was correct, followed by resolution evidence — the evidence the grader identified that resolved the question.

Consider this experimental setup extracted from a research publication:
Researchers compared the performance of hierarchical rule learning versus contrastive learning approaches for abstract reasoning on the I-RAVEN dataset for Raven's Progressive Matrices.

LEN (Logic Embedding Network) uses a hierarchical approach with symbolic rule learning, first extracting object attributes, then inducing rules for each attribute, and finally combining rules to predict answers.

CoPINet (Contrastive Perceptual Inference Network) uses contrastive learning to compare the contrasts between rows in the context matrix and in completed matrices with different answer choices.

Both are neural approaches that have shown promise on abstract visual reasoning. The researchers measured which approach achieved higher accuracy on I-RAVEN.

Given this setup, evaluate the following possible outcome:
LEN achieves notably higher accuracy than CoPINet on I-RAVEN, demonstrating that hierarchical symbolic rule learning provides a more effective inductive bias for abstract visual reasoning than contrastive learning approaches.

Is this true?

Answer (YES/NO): NO